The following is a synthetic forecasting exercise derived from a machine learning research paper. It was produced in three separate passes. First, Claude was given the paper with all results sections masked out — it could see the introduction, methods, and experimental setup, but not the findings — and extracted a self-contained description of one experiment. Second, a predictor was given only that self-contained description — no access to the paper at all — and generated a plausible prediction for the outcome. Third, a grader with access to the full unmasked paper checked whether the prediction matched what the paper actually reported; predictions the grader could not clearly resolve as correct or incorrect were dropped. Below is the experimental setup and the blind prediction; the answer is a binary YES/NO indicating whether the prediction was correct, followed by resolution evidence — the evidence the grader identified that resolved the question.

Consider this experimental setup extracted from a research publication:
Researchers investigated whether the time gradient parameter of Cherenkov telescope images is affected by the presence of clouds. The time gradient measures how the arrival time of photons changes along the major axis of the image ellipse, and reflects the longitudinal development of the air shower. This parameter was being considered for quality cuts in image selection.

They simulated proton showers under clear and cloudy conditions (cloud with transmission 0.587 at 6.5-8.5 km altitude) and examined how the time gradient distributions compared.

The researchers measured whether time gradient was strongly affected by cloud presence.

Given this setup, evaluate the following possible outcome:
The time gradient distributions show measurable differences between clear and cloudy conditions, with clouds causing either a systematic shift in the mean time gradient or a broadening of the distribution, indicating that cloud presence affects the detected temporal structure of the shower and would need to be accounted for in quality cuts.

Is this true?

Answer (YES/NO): NO